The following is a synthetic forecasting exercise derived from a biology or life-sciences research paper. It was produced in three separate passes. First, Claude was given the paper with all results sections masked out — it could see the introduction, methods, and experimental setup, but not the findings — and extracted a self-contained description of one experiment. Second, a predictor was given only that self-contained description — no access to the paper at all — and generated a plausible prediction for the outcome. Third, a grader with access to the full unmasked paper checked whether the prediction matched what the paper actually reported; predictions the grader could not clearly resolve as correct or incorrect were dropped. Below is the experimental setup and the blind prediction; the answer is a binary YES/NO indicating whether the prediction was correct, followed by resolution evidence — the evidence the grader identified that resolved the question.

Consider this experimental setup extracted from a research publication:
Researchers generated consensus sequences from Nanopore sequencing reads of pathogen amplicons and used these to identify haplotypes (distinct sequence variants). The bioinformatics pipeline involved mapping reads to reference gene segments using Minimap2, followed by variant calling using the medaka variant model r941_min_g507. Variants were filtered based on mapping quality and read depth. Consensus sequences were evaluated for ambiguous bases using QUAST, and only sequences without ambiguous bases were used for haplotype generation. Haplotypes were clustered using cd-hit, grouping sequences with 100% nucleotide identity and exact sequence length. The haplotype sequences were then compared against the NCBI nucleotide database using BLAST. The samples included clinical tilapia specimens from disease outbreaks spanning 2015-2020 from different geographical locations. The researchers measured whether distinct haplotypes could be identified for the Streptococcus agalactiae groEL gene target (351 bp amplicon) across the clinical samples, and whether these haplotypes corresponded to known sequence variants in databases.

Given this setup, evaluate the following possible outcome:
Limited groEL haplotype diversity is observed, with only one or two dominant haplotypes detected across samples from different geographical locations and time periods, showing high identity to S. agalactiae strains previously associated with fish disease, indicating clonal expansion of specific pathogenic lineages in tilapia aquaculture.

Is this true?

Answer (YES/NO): NO